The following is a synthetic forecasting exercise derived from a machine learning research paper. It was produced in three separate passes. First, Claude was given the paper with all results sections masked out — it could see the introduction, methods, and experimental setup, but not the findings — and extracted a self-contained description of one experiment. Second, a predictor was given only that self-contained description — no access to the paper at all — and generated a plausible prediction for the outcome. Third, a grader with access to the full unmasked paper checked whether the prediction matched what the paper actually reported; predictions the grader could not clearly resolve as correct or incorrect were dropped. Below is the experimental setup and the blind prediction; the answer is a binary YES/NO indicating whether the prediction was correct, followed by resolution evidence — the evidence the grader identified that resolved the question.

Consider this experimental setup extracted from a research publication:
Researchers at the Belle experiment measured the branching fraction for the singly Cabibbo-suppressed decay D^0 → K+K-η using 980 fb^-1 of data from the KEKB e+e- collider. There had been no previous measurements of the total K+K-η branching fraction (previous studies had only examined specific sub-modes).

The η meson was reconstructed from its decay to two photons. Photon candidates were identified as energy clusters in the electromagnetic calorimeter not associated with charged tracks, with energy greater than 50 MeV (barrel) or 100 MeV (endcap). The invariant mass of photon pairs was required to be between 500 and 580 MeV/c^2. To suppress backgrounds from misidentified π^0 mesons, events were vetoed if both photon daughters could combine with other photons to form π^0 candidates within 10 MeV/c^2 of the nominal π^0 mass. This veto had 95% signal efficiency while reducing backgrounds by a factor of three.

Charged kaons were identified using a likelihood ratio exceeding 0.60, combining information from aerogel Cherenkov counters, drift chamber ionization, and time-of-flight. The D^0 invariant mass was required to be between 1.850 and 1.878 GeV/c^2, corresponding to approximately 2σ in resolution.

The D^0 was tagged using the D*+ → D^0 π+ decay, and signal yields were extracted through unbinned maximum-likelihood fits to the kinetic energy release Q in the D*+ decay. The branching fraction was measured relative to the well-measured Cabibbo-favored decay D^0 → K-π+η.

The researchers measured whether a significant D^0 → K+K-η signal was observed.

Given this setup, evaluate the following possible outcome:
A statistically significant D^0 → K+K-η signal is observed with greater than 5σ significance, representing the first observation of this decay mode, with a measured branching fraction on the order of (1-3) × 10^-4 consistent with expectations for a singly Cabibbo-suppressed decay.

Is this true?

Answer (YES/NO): YES